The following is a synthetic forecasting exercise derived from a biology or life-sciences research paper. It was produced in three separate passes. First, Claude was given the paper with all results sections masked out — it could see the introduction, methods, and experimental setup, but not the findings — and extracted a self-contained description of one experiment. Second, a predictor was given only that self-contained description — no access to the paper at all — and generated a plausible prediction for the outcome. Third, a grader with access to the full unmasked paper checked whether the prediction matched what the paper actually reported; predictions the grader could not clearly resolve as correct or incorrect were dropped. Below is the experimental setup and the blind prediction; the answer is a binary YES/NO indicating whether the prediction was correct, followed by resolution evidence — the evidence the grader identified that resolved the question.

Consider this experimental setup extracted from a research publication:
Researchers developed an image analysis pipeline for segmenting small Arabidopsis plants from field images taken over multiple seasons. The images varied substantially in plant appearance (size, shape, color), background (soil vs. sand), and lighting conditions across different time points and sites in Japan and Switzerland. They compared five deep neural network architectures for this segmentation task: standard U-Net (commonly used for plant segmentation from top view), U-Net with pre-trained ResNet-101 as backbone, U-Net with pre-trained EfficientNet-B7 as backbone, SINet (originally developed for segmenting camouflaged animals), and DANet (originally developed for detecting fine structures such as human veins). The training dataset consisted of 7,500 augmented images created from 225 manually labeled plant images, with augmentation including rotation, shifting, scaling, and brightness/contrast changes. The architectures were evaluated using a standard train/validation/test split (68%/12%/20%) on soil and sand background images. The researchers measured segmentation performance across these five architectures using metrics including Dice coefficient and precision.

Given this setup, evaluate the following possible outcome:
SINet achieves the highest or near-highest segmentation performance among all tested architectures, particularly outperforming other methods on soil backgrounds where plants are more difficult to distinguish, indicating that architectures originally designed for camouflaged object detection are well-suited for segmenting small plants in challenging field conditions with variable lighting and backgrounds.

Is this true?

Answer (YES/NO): NO